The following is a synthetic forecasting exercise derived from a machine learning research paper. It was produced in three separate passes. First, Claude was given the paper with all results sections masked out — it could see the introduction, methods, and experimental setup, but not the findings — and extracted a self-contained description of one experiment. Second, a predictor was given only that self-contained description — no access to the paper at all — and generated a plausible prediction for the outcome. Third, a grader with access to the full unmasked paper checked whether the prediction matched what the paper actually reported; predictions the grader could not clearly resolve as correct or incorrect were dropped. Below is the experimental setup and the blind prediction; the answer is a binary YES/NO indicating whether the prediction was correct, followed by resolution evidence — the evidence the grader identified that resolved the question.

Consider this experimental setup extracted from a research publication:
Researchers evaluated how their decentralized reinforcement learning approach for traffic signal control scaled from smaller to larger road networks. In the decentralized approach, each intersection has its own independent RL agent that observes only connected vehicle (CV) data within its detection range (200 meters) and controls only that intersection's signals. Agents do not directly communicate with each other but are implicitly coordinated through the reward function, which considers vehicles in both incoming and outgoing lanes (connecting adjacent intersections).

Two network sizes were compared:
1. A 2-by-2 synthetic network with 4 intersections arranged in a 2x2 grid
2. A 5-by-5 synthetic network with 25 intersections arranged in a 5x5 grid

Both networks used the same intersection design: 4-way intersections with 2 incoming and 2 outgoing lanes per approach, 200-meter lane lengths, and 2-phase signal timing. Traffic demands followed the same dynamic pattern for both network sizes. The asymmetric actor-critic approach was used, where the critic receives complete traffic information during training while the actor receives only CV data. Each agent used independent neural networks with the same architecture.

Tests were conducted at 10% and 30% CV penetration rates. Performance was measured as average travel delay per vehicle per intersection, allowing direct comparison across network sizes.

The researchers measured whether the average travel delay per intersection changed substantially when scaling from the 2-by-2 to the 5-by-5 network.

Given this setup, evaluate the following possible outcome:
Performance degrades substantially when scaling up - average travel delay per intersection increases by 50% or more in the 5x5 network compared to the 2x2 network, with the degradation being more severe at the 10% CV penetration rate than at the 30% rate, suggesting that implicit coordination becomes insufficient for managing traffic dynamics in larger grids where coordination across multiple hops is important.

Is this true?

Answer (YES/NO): YES